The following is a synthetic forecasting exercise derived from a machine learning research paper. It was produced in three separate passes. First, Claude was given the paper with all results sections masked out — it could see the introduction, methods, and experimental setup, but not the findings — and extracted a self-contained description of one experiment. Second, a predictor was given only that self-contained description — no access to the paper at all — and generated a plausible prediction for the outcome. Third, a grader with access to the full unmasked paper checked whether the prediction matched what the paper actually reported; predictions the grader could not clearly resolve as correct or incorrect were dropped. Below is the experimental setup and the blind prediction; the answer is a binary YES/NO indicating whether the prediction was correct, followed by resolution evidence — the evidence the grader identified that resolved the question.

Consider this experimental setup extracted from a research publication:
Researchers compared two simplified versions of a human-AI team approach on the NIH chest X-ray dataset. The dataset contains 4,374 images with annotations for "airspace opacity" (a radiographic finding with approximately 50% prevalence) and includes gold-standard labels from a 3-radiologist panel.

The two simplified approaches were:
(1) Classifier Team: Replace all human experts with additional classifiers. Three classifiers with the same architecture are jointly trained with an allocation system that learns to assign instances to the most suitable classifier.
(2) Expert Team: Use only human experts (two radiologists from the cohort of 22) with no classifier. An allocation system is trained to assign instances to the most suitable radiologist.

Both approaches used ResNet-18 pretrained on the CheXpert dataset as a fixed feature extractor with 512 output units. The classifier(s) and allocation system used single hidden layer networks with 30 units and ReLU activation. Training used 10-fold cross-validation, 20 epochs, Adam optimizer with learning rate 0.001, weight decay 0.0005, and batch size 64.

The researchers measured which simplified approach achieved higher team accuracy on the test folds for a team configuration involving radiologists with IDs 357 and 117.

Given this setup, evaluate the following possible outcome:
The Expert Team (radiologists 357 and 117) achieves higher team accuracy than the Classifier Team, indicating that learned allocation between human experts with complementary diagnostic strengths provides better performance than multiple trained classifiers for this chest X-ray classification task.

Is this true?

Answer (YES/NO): YES